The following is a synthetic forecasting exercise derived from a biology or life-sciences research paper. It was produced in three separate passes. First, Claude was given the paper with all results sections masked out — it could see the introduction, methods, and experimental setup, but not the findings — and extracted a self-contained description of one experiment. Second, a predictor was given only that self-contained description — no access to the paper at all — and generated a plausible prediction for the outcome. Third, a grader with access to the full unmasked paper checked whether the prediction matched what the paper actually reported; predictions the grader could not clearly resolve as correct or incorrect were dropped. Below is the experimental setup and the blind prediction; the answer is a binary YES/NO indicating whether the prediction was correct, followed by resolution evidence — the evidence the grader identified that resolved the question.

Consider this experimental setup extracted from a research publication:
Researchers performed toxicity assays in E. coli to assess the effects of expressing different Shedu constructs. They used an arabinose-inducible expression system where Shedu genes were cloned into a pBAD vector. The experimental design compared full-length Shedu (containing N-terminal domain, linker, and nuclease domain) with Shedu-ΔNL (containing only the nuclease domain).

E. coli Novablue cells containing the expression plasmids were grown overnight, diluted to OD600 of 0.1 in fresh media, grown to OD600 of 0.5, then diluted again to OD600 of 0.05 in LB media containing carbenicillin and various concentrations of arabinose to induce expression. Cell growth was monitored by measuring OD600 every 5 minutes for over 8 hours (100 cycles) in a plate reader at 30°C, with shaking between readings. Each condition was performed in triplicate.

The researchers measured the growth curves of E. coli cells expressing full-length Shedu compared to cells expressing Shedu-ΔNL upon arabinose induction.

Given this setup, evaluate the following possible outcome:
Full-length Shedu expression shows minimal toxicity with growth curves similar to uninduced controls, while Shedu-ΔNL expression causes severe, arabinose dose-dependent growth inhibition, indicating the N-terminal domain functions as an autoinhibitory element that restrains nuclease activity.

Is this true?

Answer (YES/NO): YES